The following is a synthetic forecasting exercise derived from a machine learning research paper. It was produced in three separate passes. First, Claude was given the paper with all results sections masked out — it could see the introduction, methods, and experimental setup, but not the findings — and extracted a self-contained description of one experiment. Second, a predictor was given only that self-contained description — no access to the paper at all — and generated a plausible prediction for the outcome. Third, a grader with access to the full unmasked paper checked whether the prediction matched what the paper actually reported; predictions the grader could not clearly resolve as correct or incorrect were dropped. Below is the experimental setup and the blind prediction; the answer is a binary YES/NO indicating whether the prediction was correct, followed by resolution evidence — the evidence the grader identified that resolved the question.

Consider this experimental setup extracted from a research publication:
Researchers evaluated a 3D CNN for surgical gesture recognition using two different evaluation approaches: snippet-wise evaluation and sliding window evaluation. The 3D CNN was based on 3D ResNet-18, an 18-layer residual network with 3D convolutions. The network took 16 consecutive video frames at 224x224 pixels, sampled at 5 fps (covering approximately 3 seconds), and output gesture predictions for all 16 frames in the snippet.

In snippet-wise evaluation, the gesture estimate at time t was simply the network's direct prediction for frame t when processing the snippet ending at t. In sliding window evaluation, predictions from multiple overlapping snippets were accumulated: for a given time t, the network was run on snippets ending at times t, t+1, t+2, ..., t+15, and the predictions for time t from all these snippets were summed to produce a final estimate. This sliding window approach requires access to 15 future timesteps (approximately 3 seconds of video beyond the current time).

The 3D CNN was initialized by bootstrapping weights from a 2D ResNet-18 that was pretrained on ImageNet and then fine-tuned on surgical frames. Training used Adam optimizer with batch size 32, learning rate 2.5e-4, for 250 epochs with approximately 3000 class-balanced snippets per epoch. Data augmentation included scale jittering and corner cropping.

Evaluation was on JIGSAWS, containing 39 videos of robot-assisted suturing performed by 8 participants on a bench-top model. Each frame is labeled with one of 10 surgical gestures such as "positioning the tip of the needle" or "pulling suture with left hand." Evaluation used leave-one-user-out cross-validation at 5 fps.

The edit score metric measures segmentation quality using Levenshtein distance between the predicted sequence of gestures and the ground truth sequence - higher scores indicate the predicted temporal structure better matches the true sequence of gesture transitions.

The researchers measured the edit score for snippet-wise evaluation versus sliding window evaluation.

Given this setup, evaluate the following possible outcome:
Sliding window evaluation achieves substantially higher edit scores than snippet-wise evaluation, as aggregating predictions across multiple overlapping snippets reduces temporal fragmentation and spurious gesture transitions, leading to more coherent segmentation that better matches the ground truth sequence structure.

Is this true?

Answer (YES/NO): YES